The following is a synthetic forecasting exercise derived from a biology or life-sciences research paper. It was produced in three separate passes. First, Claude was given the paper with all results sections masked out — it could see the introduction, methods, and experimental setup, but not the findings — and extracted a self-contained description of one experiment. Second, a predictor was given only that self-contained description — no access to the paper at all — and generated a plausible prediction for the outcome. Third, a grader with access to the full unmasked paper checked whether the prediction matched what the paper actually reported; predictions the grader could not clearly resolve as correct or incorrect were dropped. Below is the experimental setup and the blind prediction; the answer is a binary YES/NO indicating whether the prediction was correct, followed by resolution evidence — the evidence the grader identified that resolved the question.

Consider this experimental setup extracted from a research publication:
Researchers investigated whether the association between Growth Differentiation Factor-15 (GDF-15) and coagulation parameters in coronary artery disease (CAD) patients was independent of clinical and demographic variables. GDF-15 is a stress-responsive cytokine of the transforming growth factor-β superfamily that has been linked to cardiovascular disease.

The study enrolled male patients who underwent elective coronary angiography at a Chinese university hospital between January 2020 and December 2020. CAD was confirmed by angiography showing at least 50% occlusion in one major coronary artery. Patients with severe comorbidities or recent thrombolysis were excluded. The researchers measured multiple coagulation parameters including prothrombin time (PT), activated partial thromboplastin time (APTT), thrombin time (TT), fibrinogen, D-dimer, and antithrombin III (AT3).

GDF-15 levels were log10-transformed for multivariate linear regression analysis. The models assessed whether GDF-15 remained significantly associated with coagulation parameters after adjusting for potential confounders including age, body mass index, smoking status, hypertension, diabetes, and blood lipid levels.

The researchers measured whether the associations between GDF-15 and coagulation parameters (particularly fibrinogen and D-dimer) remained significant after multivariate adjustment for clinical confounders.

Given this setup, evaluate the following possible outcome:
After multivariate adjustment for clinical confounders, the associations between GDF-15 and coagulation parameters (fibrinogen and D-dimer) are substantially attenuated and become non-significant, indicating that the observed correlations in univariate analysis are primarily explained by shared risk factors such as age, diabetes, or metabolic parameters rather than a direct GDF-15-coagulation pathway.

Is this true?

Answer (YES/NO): NO